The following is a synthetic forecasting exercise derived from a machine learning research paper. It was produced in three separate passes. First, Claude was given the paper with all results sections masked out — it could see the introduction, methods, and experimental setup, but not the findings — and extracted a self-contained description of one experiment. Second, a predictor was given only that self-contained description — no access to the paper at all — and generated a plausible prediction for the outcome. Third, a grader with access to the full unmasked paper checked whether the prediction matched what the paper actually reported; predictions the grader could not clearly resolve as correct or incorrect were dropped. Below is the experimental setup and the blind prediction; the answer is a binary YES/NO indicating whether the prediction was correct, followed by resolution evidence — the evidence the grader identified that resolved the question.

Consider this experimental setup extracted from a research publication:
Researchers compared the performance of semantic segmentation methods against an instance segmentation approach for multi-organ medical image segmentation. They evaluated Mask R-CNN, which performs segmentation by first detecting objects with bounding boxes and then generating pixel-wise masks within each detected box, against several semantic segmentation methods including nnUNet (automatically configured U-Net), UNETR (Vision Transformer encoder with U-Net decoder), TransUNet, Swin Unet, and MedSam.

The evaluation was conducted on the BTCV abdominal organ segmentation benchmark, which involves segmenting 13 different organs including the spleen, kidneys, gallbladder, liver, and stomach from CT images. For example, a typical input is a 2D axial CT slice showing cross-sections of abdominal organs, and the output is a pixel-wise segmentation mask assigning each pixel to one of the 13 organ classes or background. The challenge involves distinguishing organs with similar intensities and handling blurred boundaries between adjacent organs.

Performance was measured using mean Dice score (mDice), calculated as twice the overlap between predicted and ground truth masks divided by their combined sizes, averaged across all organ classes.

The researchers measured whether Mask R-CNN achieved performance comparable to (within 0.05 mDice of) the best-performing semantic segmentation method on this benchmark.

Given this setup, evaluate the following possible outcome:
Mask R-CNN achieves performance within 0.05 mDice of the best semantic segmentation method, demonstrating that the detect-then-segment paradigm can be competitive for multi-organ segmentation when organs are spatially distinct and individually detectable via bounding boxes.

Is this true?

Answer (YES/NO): NO